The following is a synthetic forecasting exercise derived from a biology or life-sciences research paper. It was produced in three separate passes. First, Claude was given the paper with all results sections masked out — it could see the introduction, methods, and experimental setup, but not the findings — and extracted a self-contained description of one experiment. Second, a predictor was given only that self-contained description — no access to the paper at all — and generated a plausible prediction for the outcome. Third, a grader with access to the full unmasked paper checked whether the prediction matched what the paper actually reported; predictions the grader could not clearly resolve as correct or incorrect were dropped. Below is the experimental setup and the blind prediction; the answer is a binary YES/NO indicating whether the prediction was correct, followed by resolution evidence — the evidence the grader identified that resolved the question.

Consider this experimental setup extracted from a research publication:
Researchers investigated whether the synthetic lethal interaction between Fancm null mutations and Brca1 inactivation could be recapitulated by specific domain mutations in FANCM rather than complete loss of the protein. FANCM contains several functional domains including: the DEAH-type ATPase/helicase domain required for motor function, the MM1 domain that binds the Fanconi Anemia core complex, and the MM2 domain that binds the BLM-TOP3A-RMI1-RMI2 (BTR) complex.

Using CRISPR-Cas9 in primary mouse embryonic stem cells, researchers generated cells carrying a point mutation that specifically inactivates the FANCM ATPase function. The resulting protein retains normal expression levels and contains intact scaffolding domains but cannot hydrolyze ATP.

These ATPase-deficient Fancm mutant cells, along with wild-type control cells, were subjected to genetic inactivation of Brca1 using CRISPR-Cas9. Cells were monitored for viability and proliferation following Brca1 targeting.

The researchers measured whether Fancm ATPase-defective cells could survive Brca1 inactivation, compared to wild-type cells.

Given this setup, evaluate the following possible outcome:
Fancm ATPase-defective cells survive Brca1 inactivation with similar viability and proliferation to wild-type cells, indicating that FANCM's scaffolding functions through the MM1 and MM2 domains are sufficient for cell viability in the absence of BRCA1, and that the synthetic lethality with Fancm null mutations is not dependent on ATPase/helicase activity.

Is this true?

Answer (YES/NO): NO